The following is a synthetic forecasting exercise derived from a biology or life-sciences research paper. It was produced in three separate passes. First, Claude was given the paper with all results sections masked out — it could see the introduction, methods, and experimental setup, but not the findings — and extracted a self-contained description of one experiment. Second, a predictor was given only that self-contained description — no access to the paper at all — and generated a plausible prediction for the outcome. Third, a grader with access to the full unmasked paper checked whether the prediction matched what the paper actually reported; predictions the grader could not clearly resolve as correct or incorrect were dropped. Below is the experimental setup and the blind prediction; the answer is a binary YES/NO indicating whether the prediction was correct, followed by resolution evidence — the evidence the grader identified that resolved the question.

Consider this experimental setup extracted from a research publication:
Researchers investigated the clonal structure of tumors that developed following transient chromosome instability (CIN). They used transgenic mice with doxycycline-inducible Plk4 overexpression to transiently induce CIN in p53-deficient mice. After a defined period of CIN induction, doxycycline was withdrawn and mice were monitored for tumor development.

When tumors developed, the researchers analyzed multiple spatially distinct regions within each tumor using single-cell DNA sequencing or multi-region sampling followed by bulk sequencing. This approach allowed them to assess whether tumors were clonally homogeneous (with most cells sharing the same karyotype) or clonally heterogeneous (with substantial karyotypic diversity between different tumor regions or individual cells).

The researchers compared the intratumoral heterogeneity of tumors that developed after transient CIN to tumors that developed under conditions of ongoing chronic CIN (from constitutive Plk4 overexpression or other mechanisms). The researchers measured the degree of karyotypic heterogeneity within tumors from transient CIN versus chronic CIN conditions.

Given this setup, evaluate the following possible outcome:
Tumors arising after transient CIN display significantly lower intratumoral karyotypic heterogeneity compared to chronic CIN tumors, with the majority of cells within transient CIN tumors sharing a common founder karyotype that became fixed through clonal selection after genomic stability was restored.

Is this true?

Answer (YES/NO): YES